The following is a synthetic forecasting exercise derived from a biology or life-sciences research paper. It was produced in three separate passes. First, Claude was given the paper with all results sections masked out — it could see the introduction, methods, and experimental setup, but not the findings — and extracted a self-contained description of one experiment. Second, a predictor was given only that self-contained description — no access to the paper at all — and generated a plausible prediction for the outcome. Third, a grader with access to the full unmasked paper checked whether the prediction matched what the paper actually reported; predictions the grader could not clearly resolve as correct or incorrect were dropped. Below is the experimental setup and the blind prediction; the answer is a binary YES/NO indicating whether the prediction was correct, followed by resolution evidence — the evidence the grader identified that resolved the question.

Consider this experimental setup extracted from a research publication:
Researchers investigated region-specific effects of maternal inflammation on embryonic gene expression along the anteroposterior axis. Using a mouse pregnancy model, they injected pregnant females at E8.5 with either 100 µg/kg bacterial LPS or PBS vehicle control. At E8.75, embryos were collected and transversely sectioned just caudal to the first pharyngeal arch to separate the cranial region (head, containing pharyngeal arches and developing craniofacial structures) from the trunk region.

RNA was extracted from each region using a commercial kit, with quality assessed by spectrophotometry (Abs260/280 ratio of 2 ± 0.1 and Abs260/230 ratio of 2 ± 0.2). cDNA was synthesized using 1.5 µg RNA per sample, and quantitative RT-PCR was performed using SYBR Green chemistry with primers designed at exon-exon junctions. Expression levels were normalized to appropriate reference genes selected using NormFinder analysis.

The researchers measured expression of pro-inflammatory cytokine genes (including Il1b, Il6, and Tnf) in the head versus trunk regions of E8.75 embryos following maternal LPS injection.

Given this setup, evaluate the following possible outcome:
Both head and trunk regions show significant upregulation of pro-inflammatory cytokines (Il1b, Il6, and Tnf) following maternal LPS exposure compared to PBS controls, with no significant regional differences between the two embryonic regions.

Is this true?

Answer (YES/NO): NO